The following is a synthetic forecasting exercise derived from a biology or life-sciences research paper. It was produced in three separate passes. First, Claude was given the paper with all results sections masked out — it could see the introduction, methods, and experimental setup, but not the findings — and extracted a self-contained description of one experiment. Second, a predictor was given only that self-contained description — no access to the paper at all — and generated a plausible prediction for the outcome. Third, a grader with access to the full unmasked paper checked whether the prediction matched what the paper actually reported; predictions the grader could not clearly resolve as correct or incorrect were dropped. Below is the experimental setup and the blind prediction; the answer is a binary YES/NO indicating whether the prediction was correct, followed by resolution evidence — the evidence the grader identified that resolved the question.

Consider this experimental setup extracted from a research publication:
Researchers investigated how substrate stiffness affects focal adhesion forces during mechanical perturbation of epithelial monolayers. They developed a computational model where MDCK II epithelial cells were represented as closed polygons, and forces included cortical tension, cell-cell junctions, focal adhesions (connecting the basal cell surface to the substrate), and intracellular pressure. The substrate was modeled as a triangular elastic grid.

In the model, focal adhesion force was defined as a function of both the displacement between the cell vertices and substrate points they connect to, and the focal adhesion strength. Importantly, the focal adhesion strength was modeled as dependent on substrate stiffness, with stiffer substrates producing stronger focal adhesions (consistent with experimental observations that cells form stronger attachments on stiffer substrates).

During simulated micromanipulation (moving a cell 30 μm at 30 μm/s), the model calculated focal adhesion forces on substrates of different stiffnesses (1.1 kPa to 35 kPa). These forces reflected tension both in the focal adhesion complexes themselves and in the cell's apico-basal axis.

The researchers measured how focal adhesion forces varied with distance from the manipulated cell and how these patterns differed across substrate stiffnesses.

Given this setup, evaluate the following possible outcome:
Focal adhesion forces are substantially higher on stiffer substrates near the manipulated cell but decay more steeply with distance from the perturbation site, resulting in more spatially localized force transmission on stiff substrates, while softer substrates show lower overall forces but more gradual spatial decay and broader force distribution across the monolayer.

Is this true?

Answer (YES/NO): NO